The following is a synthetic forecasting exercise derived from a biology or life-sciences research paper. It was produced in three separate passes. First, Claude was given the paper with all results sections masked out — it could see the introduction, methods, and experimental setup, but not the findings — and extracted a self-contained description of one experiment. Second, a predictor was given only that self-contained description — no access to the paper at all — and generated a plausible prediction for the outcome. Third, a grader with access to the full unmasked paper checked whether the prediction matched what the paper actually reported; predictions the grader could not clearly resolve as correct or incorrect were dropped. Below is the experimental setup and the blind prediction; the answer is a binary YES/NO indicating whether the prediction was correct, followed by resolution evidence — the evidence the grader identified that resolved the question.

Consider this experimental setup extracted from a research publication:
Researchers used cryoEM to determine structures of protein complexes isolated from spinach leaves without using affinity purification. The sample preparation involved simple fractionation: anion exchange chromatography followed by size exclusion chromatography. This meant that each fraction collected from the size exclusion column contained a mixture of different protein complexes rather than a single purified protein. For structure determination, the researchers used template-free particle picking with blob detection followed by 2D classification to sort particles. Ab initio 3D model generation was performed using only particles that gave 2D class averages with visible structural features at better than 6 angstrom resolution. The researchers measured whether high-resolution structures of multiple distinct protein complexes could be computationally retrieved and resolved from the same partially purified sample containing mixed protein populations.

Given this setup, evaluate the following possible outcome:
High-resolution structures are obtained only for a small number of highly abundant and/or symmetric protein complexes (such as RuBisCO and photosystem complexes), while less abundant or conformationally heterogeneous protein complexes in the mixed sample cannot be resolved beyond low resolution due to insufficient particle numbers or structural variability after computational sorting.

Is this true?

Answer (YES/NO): NO